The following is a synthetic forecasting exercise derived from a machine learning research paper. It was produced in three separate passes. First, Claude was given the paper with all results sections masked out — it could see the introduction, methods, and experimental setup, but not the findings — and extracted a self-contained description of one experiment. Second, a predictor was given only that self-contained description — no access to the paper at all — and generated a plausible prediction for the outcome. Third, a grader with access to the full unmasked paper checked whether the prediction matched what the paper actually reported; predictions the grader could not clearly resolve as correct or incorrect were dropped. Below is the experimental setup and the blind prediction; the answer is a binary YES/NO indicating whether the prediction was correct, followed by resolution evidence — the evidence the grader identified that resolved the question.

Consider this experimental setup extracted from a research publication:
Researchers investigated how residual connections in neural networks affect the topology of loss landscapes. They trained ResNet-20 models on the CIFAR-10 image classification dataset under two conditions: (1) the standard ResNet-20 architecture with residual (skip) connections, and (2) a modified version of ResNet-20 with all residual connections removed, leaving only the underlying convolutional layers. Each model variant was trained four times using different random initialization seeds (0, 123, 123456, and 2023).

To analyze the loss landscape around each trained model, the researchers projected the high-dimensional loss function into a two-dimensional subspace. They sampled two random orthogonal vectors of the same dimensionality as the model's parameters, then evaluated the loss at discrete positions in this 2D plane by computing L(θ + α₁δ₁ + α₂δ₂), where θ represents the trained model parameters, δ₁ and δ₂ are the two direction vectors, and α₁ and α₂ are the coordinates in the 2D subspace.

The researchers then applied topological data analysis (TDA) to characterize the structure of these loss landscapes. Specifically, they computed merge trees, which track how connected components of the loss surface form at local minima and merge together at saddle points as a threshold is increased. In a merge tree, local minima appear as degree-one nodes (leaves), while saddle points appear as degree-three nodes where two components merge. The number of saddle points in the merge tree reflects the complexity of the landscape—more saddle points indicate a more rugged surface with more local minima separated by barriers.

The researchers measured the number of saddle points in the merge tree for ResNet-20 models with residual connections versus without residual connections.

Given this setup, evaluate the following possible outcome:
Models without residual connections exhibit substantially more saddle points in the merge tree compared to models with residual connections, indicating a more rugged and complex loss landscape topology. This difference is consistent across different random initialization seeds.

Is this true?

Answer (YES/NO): YES